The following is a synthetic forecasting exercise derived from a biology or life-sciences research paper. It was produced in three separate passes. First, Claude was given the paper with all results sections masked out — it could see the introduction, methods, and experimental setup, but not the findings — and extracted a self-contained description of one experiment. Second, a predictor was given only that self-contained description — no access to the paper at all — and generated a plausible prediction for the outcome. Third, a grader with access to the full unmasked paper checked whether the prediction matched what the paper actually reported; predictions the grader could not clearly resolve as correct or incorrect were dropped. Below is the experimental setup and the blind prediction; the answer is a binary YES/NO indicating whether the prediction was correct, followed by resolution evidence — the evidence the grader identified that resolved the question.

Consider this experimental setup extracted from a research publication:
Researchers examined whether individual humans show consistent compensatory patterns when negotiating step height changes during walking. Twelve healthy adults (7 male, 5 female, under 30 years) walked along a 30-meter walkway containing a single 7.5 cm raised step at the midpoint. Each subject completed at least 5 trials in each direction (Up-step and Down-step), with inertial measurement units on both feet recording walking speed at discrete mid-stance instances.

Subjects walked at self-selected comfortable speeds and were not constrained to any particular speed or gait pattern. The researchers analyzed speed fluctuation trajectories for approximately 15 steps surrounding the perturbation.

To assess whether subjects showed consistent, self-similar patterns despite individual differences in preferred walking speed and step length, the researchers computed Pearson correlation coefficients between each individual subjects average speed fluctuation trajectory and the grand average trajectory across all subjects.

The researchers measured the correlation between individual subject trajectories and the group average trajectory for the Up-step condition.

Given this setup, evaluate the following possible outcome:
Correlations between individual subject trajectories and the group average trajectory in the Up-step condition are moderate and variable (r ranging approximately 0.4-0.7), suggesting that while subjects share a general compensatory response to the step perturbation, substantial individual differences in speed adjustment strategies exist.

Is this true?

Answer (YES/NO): NO